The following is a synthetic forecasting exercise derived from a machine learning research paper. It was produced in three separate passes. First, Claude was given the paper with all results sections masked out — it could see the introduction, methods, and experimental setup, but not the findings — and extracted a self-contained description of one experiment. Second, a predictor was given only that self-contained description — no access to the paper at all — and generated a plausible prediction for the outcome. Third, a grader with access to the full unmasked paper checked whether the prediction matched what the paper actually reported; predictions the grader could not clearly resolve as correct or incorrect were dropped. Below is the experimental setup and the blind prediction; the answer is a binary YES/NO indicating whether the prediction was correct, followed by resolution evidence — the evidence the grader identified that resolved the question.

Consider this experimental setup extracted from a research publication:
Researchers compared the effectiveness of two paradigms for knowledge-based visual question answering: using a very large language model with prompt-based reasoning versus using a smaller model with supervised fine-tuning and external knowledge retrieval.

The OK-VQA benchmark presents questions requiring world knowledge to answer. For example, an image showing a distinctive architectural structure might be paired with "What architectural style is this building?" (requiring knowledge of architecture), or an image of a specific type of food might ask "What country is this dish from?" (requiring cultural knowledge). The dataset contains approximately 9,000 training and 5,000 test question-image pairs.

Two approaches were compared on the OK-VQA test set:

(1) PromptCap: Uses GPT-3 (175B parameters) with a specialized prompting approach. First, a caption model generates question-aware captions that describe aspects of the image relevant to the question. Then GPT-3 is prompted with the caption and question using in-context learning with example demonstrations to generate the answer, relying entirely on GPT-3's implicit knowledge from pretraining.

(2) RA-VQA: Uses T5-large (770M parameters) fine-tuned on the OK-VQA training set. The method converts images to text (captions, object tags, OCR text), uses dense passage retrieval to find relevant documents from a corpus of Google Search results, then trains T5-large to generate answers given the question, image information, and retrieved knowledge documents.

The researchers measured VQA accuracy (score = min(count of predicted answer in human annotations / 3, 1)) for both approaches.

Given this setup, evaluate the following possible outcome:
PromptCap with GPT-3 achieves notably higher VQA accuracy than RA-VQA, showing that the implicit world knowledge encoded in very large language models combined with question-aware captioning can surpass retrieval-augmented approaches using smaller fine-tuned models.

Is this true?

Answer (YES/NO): YES